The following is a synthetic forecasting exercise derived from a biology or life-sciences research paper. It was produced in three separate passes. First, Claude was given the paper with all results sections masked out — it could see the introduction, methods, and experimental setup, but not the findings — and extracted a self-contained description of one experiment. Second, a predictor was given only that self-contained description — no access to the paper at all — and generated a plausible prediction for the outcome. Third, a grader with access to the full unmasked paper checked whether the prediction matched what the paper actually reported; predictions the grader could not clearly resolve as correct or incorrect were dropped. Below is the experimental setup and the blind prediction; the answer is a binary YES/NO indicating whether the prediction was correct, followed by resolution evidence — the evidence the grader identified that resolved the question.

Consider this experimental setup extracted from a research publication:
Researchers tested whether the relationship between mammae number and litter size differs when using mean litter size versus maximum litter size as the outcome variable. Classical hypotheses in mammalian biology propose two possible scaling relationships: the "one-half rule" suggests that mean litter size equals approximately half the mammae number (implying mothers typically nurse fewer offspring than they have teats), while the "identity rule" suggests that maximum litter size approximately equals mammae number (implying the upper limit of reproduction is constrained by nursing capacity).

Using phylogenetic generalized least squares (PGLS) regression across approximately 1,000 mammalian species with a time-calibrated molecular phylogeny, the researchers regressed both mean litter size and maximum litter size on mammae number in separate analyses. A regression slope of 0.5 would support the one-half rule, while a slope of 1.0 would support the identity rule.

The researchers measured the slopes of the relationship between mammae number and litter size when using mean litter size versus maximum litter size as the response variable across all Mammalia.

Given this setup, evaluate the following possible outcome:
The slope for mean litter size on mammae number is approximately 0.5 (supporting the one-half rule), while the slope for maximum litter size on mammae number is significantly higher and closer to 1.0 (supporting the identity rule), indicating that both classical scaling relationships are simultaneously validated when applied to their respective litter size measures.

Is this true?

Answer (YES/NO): NO